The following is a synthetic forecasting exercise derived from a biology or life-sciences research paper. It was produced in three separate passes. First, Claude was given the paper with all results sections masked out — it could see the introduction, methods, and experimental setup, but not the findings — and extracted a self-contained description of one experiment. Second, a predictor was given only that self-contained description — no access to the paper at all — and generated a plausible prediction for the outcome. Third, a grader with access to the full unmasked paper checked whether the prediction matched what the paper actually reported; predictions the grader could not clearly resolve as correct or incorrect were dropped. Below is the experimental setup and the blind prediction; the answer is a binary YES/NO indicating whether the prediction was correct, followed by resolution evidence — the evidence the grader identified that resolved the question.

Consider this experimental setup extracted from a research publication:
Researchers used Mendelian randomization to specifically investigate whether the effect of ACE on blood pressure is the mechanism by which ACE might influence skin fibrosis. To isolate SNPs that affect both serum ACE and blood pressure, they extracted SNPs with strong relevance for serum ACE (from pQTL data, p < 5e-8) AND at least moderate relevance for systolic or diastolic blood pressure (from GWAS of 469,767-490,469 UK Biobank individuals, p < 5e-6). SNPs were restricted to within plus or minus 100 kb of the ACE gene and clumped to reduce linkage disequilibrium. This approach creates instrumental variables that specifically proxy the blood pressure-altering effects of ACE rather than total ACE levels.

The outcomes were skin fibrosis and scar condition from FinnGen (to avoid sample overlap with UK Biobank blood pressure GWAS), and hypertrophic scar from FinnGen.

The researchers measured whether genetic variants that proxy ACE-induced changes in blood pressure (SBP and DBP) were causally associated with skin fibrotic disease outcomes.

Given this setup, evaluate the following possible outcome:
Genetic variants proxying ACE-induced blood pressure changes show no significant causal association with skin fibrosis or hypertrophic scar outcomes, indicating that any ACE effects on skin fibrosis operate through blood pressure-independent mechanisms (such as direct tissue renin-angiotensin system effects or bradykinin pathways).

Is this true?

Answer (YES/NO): NO